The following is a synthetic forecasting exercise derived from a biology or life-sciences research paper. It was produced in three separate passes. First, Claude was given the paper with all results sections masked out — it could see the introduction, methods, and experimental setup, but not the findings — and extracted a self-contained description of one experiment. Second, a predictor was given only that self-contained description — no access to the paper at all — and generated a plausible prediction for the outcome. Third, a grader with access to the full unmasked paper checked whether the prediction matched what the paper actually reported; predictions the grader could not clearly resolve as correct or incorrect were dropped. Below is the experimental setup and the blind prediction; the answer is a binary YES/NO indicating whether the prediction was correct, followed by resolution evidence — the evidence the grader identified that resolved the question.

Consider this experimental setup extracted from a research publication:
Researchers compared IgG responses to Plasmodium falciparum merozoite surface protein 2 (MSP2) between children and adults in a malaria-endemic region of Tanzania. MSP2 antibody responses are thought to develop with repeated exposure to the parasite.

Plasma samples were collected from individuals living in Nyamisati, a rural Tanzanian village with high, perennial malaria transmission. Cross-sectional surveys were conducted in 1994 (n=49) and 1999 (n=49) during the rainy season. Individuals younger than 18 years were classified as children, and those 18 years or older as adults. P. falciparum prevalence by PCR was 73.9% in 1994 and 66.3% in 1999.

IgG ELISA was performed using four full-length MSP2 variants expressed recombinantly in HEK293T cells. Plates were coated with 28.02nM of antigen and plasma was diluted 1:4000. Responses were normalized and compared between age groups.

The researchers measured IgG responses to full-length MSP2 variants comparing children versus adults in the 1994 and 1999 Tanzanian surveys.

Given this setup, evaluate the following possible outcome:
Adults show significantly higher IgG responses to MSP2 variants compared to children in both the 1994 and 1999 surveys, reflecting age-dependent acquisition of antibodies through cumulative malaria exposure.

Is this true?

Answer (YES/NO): NO